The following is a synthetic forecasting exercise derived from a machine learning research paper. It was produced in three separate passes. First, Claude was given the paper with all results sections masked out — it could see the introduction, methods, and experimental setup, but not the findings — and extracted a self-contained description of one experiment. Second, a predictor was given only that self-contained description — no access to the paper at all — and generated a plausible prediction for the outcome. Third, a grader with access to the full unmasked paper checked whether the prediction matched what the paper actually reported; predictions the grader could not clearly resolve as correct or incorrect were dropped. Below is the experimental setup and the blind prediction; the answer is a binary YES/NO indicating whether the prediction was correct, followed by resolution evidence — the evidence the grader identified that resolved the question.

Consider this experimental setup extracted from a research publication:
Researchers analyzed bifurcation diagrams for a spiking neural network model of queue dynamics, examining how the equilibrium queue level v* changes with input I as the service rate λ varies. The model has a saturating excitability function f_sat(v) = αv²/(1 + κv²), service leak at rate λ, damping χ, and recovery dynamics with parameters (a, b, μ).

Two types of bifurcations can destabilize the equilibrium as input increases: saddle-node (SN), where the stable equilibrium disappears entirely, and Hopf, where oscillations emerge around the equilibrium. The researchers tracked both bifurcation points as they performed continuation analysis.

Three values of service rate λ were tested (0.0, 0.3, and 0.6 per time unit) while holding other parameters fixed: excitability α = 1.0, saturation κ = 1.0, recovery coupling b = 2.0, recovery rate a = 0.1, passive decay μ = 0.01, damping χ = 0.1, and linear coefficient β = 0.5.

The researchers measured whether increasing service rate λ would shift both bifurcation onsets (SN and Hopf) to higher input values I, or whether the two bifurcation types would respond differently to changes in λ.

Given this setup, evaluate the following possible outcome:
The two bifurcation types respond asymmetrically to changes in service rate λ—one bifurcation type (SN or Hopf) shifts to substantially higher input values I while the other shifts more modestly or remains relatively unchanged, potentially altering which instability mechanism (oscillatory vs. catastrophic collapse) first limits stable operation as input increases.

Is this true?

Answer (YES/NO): NO